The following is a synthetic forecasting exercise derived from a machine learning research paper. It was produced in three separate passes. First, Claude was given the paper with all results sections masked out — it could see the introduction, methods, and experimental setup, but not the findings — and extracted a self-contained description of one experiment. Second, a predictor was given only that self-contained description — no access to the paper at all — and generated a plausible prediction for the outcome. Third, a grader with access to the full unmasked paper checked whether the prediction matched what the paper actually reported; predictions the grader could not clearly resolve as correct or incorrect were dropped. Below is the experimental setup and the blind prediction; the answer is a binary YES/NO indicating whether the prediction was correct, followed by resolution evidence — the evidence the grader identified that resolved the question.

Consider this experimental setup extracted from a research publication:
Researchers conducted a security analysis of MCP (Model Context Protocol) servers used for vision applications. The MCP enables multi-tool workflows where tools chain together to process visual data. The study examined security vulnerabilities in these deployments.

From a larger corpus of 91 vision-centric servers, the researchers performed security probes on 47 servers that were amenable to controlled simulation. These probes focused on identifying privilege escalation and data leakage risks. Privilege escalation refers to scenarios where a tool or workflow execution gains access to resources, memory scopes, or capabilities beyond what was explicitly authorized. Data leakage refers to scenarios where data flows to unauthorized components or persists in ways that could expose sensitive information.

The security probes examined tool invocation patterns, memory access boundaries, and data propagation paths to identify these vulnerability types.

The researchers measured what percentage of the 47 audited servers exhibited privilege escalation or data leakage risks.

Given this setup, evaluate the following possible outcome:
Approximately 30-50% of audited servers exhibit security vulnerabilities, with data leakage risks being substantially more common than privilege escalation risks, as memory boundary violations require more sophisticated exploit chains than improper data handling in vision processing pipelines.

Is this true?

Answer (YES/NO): NO